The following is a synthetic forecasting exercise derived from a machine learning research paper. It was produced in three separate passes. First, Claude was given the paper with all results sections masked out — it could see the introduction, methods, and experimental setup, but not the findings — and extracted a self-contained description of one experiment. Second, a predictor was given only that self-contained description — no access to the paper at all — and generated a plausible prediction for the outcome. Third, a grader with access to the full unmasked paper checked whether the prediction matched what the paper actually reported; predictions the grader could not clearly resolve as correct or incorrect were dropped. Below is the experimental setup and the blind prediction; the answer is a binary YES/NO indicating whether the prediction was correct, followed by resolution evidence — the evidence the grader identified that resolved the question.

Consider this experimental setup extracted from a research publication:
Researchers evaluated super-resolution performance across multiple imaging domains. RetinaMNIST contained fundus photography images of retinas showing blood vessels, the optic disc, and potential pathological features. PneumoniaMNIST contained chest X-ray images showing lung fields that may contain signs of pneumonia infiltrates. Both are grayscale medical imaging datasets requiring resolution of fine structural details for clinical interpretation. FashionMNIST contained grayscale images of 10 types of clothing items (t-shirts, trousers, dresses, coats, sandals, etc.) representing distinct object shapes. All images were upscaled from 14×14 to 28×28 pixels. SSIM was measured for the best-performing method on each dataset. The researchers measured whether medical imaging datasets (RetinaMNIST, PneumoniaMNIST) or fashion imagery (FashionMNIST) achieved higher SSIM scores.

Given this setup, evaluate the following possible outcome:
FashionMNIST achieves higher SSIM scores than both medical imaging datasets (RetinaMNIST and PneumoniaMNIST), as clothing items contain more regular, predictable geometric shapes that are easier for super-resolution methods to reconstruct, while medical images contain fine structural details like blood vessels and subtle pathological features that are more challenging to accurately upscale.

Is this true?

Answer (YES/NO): YES